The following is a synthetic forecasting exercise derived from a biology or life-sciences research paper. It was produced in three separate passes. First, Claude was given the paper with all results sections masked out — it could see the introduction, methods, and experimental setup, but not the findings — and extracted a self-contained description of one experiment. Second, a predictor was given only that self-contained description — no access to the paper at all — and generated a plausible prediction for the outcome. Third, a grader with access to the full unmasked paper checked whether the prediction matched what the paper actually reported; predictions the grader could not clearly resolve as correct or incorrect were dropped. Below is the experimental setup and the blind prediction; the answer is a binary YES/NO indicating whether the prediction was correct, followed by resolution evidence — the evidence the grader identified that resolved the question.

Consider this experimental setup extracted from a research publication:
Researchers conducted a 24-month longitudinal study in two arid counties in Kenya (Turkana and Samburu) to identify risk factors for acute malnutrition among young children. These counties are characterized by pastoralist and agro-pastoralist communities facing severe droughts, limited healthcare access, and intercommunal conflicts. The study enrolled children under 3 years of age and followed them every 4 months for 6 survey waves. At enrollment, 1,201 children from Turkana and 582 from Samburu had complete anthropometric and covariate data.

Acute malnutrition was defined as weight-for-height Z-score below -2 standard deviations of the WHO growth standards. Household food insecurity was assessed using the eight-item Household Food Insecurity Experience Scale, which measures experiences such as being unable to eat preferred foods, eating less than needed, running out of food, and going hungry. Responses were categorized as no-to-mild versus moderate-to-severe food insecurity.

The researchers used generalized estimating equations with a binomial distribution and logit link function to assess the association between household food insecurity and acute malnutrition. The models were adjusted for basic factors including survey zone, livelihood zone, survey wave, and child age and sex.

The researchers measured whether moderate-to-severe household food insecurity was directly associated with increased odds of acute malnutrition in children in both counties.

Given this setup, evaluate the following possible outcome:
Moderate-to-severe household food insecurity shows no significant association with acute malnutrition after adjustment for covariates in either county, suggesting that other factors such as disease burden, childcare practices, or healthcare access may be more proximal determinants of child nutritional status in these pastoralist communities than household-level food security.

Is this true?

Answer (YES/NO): YES